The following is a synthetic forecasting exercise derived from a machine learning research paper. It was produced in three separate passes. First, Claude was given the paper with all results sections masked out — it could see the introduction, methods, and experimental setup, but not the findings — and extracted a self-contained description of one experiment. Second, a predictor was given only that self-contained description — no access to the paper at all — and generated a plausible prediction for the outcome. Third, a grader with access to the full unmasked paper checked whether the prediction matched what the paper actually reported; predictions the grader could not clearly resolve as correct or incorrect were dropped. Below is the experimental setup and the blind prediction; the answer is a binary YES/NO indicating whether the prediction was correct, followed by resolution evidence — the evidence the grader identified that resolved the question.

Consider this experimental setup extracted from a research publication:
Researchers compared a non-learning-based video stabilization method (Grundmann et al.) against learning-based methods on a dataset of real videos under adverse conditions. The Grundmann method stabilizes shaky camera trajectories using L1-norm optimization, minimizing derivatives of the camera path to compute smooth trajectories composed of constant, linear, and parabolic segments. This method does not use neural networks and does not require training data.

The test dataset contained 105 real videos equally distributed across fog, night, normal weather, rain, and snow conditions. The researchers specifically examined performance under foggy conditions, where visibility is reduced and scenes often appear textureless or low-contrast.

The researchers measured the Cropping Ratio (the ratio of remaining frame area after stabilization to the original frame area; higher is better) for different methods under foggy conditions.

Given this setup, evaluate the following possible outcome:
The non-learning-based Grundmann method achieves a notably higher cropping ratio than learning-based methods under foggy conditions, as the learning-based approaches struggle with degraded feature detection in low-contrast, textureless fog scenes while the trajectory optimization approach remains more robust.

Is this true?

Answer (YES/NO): YES